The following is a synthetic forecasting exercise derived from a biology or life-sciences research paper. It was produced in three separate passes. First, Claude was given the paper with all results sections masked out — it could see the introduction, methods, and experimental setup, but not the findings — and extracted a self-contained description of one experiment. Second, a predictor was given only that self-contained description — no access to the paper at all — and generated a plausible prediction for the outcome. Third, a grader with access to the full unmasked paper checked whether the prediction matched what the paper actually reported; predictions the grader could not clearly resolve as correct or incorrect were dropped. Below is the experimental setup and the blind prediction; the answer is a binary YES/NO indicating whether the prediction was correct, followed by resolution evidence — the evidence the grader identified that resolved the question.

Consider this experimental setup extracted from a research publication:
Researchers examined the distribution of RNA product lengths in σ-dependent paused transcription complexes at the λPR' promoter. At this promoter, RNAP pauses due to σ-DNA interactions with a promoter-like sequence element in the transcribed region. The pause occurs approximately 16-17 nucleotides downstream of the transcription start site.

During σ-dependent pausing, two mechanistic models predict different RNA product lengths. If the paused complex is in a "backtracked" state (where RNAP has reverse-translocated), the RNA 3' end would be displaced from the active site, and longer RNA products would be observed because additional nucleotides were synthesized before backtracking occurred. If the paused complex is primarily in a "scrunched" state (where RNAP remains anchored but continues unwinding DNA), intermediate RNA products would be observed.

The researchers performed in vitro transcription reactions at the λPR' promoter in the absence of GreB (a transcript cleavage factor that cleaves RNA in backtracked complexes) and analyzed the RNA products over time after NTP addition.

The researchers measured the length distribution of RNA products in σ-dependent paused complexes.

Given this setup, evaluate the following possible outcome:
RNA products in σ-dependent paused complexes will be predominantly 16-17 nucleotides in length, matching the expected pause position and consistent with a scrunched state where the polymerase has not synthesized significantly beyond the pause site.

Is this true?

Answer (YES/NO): NO